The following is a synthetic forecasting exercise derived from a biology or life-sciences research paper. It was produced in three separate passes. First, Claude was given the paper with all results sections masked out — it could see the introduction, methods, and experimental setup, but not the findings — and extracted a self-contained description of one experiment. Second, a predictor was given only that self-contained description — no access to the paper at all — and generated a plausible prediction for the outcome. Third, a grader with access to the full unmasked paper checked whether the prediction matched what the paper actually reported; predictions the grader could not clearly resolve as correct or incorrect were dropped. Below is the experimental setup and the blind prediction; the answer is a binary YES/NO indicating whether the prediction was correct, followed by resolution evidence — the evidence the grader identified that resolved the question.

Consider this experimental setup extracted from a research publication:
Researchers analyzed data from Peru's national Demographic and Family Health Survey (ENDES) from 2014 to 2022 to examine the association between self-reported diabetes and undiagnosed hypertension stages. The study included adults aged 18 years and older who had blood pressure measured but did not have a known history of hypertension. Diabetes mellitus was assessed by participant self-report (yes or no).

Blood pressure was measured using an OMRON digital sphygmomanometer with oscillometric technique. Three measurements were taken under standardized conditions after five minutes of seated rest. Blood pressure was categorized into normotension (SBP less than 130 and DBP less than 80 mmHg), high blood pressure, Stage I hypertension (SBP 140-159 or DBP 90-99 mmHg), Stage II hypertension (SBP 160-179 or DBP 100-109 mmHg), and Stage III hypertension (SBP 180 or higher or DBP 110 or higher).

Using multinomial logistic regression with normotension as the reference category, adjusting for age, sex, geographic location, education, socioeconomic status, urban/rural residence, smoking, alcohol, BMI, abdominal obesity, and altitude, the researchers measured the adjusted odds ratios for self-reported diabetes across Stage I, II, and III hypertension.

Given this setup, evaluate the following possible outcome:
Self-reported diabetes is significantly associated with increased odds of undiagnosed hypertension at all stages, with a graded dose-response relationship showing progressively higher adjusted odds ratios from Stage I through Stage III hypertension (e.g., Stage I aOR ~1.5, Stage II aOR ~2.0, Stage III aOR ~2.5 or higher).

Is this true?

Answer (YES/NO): NO